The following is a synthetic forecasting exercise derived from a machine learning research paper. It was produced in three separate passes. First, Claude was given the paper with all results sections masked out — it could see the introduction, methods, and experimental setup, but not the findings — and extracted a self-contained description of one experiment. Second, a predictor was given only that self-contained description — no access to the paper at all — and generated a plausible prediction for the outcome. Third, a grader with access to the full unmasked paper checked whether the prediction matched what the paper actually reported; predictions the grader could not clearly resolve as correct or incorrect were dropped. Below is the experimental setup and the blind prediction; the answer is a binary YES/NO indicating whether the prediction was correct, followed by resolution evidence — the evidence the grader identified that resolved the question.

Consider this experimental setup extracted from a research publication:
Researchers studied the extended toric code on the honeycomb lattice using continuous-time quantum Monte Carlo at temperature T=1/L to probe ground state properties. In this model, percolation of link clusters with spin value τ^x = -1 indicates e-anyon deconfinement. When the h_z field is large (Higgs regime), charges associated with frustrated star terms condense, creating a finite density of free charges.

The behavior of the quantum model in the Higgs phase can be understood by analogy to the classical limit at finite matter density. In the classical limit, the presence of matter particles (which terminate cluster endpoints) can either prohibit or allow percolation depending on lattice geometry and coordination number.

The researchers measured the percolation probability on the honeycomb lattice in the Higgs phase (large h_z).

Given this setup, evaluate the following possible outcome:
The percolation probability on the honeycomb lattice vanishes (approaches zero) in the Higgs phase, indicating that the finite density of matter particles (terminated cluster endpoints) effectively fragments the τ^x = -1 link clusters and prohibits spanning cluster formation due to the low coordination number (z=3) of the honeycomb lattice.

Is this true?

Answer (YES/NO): YES